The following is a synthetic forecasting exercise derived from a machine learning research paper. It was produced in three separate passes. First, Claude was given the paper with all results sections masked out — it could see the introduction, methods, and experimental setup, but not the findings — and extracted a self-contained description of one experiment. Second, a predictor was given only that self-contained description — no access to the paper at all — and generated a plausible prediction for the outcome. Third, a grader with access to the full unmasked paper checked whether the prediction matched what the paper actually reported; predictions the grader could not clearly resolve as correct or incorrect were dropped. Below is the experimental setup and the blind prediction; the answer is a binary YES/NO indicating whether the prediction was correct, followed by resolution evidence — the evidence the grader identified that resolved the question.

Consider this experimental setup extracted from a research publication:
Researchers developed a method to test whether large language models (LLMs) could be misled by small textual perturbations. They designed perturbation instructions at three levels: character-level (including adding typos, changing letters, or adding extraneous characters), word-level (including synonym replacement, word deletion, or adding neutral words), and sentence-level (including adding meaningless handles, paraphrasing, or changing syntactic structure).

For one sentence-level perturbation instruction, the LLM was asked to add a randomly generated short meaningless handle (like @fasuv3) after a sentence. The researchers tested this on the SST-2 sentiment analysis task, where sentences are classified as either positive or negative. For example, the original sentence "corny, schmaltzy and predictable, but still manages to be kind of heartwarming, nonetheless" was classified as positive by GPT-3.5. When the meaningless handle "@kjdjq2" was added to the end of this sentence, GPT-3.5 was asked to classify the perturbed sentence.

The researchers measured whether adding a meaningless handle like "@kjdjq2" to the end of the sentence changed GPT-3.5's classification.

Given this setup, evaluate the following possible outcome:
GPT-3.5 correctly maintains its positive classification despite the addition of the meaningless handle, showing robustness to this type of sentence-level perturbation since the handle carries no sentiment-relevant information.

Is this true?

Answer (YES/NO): NO